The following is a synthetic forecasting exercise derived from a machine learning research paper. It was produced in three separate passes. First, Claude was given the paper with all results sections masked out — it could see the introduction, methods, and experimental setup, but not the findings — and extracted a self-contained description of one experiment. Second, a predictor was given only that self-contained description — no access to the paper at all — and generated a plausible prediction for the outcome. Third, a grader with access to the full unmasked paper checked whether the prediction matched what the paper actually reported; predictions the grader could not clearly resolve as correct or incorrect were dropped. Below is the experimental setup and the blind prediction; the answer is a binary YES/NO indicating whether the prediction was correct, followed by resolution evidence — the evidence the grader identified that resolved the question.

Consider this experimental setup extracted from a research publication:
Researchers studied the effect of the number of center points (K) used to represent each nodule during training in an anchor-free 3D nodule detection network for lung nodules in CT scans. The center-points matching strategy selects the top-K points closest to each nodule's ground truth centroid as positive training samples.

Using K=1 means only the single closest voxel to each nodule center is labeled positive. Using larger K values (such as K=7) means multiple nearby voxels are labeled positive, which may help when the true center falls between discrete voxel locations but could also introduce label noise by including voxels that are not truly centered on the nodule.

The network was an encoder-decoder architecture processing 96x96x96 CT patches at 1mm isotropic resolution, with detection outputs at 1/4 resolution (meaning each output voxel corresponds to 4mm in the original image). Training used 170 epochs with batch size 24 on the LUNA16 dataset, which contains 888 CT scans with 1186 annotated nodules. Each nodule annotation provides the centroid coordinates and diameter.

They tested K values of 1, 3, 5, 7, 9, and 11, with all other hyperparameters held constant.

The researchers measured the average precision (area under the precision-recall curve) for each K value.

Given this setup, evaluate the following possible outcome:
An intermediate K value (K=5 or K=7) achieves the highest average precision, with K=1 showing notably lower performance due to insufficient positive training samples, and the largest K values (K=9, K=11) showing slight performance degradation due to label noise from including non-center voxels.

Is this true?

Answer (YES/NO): NO